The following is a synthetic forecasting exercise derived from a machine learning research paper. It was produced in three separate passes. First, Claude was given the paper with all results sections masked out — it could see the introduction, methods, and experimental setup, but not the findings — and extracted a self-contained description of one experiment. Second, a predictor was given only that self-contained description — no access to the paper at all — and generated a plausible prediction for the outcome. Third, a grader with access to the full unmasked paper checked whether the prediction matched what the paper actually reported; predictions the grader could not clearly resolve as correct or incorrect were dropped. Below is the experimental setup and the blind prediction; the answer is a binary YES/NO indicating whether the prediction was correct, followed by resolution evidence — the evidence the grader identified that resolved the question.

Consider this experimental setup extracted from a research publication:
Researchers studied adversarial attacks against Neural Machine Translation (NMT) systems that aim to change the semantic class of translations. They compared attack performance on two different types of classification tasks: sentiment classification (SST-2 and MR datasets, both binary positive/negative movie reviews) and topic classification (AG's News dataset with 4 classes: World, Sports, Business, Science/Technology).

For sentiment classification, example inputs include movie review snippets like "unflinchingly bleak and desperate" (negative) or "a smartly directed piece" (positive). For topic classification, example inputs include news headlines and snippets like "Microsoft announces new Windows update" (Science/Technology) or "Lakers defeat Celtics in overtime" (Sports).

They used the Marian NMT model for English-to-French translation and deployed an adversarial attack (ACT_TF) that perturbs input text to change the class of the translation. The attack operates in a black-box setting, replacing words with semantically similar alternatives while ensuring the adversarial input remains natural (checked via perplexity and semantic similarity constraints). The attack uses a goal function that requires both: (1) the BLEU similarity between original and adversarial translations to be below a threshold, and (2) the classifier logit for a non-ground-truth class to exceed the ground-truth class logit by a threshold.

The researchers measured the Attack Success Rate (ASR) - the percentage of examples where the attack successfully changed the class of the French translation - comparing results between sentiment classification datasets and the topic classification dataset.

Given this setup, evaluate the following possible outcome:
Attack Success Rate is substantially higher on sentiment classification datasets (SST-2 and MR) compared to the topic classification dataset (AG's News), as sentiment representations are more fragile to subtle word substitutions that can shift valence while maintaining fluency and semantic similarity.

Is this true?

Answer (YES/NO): YES